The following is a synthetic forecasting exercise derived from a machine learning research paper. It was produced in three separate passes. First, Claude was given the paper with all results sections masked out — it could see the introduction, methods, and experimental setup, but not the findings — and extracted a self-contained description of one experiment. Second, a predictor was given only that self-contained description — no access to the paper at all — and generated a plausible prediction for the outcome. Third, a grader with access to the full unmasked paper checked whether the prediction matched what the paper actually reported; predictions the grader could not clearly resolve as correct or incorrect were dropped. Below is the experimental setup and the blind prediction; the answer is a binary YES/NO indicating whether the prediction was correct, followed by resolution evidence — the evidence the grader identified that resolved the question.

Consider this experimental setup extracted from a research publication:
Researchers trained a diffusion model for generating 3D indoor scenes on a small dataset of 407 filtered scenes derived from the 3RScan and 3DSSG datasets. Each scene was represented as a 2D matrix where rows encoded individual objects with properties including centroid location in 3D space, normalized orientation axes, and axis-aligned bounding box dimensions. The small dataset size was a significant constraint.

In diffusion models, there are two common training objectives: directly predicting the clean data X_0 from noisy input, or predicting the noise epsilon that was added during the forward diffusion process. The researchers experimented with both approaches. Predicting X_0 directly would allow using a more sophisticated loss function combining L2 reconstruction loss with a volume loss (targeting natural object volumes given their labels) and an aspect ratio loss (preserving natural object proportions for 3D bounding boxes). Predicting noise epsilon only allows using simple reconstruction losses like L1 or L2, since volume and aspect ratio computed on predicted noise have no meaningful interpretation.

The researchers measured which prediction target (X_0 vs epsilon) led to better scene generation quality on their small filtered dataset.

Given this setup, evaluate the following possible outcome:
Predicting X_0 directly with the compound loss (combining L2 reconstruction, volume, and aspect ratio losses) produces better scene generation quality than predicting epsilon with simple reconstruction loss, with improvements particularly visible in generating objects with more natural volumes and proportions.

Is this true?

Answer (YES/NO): NO